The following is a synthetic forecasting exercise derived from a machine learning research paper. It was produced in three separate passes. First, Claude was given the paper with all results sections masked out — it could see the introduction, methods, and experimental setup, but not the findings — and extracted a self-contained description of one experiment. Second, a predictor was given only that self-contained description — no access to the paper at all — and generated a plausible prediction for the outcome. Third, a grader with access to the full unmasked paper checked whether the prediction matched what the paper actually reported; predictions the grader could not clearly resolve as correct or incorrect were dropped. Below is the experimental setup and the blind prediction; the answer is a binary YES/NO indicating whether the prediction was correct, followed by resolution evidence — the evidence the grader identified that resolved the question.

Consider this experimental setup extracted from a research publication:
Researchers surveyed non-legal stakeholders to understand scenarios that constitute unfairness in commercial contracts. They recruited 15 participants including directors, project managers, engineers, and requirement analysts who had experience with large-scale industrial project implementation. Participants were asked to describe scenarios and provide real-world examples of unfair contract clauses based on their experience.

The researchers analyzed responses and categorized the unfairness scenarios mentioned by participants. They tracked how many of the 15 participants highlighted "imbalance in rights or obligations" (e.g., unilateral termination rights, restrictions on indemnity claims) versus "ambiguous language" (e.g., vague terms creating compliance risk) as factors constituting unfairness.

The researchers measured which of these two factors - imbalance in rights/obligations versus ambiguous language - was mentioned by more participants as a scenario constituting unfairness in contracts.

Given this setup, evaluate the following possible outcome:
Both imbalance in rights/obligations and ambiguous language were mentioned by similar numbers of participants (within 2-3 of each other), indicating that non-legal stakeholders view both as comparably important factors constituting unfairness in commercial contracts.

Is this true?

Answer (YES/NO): YES